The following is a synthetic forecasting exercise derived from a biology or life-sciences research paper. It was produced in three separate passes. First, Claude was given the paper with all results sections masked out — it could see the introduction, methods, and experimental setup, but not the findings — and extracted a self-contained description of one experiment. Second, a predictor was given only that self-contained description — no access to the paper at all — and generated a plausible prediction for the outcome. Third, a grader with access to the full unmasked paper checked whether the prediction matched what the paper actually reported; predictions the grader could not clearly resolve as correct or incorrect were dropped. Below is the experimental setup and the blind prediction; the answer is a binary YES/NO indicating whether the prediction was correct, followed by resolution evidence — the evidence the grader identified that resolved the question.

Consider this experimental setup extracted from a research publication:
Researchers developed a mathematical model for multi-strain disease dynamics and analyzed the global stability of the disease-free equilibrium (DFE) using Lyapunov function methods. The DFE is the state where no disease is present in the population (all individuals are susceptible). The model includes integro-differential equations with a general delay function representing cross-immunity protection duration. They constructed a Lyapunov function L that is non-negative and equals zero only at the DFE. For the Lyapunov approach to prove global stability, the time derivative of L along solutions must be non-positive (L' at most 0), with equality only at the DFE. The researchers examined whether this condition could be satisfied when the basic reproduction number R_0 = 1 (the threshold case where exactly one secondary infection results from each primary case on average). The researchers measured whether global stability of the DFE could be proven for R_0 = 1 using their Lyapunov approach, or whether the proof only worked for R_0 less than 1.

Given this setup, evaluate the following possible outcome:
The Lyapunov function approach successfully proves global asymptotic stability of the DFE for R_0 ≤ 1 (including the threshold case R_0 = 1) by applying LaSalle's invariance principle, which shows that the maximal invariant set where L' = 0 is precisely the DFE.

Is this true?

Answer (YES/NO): YES